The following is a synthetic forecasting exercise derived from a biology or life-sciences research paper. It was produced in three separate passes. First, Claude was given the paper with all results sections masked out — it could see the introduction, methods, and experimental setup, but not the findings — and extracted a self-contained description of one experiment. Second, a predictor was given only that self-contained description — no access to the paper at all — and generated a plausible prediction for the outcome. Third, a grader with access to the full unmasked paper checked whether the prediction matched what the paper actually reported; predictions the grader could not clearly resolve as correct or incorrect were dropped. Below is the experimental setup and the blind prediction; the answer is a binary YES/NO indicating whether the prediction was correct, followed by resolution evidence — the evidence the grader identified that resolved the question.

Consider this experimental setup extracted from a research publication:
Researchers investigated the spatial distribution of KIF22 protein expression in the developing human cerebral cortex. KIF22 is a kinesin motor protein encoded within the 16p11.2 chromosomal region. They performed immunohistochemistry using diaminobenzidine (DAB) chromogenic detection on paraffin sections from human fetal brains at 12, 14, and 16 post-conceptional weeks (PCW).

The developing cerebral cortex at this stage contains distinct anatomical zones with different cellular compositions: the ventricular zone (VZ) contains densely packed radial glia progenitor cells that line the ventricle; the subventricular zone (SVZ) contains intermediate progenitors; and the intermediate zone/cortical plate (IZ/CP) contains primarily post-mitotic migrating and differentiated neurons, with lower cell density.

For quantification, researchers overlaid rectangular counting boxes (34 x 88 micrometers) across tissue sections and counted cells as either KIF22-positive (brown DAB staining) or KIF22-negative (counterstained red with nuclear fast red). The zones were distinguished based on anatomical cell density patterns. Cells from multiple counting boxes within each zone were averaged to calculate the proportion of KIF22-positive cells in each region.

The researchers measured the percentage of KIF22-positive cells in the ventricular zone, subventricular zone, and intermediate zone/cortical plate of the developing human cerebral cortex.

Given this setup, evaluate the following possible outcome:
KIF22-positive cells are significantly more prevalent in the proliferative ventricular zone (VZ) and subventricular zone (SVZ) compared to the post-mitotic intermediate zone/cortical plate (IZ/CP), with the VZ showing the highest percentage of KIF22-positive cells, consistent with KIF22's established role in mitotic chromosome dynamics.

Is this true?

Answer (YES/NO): NO